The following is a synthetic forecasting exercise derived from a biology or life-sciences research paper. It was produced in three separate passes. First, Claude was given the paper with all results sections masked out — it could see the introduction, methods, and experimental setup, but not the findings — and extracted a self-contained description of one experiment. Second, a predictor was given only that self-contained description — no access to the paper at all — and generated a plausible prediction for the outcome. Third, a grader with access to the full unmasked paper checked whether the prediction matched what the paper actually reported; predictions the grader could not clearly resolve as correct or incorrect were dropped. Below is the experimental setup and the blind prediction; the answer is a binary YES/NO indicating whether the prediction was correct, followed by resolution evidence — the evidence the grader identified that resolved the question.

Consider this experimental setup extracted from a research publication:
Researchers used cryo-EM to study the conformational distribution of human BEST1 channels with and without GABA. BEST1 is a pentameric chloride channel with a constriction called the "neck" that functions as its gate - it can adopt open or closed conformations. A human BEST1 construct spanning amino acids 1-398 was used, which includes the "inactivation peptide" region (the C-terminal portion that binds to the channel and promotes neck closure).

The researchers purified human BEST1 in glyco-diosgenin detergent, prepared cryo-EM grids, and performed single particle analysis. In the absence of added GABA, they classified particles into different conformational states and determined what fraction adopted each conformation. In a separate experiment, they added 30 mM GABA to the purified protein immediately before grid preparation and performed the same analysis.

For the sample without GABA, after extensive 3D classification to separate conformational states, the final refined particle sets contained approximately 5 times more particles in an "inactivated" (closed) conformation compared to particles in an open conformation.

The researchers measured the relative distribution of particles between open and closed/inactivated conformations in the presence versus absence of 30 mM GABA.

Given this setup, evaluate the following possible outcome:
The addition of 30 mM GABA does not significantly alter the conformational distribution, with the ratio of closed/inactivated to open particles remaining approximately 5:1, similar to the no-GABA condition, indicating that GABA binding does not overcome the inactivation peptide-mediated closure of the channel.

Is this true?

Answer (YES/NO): NO